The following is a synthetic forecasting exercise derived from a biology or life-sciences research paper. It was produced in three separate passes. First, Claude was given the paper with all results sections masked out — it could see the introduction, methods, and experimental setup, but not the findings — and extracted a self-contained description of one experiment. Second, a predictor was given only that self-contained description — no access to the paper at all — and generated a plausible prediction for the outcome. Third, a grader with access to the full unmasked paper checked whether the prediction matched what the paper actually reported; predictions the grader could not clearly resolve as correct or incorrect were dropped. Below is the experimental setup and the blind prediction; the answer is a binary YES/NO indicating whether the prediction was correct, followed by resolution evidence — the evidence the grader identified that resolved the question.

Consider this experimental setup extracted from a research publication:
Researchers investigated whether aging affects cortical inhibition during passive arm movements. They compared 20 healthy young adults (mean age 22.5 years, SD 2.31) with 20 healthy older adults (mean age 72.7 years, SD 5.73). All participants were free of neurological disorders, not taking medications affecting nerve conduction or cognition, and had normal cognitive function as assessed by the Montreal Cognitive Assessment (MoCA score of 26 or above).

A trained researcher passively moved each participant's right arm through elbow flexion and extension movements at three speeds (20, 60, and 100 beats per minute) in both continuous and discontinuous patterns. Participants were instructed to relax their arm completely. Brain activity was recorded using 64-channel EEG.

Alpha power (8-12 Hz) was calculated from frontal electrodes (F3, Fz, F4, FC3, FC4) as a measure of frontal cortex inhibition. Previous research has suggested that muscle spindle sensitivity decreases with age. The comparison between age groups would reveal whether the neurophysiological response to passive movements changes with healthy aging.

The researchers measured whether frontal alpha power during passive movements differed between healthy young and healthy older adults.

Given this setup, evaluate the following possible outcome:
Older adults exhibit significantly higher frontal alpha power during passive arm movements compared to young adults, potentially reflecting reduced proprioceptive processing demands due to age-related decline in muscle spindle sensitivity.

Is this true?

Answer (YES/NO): NO